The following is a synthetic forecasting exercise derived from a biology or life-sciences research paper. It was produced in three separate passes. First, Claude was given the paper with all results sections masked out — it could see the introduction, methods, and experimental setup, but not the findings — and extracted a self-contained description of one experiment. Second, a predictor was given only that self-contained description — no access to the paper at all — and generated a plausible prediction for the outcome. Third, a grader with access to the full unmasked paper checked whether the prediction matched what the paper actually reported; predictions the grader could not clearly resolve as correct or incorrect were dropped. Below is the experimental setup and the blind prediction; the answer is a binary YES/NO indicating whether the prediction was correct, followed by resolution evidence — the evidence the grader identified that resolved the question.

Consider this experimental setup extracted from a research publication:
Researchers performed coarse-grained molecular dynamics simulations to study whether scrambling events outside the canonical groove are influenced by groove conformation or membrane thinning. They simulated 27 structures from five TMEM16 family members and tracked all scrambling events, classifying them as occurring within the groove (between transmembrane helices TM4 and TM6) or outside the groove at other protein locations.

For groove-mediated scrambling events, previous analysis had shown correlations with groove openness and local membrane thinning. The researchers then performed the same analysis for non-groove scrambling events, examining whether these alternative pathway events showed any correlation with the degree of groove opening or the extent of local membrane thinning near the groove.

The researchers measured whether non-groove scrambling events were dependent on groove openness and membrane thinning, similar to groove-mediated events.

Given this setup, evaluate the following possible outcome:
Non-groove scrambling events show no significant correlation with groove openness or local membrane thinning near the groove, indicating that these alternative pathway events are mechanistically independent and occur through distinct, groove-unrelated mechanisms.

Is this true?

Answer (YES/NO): YES